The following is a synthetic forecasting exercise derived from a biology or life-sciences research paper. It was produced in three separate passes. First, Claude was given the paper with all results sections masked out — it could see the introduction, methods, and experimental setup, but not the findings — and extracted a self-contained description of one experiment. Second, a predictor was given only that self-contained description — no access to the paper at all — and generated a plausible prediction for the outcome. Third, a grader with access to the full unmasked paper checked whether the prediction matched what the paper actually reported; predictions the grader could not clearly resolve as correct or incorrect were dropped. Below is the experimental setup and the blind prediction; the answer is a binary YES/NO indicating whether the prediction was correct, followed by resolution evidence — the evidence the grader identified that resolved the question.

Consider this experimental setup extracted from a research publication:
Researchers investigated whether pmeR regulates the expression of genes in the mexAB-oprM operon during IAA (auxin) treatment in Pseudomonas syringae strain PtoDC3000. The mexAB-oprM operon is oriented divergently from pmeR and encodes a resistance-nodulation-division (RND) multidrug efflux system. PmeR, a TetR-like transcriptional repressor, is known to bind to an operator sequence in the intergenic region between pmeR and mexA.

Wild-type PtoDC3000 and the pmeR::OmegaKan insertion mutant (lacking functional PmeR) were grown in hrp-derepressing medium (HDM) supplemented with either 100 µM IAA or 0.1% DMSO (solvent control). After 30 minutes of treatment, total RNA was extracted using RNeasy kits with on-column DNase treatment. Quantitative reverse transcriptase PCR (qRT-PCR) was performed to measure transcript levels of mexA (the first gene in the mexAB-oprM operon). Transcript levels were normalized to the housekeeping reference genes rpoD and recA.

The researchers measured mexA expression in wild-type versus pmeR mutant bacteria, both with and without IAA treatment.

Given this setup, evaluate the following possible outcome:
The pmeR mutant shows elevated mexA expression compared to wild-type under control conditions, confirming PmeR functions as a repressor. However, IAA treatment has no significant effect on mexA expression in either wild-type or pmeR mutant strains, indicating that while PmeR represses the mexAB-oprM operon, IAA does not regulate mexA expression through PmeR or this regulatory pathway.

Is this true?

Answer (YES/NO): NO